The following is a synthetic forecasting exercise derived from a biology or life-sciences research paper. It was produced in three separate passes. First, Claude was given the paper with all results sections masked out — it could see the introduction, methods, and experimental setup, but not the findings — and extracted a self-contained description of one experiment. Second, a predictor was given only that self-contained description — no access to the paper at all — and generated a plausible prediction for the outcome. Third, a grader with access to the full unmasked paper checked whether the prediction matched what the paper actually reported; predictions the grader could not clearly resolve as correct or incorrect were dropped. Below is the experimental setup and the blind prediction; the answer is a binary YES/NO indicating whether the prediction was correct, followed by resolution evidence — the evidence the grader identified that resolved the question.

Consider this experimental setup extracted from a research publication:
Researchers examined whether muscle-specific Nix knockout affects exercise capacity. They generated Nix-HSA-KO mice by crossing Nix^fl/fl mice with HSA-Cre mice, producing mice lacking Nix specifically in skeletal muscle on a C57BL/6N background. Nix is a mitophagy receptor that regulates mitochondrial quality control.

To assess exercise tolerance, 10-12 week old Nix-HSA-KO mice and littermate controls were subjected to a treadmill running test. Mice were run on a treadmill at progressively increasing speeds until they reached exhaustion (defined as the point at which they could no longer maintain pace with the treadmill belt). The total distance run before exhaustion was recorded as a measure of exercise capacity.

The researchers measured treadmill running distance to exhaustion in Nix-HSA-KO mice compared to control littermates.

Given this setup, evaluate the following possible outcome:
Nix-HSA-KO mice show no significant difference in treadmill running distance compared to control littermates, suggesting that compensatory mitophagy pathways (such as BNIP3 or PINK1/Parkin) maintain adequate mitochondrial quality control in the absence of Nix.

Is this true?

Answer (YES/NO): NO